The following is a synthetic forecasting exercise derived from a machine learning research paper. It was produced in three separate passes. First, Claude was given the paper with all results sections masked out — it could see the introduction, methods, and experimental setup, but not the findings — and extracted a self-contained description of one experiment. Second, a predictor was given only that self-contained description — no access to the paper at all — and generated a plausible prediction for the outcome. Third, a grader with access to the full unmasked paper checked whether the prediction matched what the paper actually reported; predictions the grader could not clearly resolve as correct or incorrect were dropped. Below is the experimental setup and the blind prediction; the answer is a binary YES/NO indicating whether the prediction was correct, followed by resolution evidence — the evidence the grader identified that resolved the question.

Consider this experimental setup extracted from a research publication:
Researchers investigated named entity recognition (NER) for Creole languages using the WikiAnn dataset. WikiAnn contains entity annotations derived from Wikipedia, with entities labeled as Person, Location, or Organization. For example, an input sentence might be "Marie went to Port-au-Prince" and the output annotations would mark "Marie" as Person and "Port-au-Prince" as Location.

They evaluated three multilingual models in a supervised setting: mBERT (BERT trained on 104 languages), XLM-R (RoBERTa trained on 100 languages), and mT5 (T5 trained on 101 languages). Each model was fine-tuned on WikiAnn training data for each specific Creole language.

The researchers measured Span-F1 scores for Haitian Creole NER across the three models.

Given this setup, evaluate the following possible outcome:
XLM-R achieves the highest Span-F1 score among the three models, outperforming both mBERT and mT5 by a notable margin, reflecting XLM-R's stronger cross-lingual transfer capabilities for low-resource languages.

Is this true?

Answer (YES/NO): YES